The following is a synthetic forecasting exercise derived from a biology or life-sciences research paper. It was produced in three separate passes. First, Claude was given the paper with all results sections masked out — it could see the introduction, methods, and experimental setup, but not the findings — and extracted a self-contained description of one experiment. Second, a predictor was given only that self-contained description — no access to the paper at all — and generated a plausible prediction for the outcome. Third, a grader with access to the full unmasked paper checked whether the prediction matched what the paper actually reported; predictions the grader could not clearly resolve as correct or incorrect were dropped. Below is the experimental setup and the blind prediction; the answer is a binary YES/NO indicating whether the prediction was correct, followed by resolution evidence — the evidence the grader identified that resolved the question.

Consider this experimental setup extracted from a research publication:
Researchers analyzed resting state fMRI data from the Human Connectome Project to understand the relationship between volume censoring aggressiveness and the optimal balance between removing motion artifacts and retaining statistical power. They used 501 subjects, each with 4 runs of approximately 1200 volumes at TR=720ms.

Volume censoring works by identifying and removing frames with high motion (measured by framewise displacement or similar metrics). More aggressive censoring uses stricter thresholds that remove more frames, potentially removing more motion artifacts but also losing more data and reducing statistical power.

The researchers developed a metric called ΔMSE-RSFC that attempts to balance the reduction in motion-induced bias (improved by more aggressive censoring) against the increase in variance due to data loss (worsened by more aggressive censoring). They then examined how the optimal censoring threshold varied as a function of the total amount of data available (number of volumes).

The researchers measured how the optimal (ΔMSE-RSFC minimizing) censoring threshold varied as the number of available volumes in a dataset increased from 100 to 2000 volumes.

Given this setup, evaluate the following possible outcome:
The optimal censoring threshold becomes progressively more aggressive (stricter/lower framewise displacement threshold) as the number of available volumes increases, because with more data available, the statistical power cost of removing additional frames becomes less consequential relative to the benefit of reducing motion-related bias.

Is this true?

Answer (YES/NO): YES